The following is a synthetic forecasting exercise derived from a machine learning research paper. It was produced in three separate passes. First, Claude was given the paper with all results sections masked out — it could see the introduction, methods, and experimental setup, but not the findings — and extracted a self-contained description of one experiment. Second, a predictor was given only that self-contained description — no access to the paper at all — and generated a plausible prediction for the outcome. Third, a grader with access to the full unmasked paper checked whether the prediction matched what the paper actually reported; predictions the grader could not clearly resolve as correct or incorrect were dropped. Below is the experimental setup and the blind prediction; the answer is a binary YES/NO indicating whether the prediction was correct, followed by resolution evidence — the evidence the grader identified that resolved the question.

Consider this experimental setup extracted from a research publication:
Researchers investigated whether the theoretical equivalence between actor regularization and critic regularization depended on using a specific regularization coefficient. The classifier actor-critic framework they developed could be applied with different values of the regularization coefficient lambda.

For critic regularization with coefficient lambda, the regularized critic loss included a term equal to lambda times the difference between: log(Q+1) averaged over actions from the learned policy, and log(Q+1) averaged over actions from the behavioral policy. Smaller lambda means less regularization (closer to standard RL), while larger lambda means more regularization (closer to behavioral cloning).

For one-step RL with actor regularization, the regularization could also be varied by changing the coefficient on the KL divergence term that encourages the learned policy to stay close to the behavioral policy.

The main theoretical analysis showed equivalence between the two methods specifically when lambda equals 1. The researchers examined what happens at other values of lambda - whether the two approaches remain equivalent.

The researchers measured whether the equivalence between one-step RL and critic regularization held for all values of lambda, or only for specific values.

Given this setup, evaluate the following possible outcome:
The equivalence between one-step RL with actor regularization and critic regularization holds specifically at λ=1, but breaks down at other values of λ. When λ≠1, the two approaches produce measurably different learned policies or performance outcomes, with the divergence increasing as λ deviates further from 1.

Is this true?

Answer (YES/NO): NO